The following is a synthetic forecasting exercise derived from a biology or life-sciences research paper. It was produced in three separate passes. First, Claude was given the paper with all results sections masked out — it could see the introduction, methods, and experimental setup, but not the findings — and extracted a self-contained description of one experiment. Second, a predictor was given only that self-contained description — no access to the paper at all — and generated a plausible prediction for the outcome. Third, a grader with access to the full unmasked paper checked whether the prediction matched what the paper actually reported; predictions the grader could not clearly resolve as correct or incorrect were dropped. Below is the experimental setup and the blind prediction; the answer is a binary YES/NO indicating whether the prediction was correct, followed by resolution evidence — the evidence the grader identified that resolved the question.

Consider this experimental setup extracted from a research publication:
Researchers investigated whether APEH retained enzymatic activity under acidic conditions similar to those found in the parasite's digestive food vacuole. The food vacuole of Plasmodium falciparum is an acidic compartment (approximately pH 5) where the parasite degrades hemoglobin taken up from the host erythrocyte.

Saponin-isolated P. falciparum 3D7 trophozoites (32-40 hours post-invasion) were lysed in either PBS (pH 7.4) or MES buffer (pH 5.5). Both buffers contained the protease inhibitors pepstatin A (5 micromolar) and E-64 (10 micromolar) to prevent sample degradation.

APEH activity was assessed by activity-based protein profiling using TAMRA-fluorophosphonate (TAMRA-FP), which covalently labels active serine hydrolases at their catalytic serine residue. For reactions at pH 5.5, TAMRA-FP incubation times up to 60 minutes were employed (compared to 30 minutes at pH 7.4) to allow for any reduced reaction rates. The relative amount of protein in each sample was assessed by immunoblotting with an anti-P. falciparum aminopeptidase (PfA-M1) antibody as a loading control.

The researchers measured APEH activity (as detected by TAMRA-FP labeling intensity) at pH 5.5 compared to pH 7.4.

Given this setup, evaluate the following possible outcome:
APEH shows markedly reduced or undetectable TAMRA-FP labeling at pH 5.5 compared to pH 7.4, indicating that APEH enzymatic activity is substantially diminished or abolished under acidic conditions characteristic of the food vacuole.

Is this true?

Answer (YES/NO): NO